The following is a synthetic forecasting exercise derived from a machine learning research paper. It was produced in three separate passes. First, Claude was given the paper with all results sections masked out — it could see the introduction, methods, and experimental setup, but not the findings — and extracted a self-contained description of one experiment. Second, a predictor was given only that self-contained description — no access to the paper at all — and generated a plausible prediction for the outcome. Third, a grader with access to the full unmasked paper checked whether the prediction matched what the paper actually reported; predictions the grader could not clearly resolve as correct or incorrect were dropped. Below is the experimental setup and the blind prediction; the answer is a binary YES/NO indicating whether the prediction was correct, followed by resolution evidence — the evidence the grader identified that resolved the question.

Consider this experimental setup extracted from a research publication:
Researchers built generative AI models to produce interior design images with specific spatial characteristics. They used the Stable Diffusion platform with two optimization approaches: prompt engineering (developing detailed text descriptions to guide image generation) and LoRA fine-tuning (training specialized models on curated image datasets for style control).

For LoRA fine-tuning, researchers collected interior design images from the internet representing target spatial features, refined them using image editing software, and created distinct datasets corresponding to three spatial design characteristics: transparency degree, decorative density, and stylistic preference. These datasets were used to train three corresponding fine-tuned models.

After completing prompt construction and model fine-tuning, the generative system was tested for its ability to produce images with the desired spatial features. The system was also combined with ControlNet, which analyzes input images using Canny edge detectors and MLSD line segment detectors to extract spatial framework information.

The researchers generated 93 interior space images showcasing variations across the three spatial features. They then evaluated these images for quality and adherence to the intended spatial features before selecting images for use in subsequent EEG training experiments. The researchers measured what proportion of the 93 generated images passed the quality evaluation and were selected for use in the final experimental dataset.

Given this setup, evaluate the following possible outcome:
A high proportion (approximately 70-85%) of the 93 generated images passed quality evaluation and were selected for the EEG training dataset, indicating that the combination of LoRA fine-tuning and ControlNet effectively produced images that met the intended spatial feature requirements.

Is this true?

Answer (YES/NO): NO